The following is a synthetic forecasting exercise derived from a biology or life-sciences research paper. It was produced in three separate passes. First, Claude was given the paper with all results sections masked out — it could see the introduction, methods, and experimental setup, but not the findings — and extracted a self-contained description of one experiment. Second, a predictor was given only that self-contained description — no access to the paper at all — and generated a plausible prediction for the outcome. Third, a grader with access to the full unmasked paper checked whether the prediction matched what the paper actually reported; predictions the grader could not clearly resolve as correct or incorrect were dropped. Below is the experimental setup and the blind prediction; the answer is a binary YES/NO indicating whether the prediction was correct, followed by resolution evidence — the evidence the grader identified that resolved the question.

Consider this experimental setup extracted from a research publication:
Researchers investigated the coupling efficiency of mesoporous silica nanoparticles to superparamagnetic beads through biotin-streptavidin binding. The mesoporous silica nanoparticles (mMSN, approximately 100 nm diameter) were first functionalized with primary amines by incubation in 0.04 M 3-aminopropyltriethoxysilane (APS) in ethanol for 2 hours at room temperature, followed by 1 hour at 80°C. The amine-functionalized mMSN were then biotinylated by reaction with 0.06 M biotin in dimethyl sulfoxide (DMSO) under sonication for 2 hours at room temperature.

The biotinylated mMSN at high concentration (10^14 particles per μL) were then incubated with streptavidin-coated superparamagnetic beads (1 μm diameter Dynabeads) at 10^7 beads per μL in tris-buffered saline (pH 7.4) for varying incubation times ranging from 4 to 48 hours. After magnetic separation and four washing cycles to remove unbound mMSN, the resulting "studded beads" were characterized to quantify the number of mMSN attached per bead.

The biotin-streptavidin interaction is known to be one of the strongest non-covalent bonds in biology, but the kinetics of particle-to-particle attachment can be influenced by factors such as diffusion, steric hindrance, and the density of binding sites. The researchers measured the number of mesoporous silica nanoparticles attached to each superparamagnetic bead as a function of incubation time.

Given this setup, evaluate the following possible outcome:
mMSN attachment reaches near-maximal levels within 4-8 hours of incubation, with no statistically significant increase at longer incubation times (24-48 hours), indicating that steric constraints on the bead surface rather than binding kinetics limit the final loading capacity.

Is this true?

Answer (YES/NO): NO